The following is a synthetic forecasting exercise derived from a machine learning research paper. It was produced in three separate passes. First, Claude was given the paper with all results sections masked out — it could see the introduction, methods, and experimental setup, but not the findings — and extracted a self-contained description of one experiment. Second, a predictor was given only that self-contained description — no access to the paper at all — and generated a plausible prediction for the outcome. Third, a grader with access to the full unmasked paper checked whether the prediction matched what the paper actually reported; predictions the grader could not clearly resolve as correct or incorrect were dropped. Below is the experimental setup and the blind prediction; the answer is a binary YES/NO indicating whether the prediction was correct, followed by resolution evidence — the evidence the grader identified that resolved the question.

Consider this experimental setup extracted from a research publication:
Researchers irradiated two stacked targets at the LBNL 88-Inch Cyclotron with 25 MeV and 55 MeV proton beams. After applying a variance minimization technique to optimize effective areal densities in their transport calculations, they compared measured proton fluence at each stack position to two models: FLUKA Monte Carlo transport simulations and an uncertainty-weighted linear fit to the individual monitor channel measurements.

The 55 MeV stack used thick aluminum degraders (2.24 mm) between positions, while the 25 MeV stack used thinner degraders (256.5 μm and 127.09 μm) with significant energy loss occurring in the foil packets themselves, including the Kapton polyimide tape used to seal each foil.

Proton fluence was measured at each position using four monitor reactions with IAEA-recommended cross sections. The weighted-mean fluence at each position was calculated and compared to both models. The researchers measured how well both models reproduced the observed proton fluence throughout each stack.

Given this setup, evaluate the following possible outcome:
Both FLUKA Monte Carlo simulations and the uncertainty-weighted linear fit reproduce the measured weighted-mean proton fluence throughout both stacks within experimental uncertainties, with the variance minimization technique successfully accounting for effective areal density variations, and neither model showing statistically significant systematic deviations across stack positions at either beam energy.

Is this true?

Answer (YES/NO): NO